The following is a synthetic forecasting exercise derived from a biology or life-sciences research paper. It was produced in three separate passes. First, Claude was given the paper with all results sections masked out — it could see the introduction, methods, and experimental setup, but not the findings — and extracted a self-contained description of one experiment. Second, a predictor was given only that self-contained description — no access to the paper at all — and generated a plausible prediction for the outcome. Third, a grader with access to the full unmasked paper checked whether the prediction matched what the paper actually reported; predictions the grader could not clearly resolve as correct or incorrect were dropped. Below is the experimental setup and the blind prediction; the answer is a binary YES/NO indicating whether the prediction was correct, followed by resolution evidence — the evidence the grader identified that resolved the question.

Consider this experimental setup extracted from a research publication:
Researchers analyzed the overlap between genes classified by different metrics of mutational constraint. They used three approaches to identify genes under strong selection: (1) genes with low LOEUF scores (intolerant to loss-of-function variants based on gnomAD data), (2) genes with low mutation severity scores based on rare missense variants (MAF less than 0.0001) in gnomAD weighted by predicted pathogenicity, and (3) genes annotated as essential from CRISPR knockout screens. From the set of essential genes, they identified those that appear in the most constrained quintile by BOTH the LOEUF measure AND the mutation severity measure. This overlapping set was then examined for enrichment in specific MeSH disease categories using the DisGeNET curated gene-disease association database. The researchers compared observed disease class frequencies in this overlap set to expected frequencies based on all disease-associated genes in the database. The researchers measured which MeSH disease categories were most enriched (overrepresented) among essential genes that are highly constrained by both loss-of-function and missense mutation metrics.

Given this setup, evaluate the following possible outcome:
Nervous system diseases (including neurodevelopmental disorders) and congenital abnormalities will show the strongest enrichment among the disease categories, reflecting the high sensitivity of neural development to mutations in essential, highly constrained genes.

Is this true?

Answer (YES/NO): NO